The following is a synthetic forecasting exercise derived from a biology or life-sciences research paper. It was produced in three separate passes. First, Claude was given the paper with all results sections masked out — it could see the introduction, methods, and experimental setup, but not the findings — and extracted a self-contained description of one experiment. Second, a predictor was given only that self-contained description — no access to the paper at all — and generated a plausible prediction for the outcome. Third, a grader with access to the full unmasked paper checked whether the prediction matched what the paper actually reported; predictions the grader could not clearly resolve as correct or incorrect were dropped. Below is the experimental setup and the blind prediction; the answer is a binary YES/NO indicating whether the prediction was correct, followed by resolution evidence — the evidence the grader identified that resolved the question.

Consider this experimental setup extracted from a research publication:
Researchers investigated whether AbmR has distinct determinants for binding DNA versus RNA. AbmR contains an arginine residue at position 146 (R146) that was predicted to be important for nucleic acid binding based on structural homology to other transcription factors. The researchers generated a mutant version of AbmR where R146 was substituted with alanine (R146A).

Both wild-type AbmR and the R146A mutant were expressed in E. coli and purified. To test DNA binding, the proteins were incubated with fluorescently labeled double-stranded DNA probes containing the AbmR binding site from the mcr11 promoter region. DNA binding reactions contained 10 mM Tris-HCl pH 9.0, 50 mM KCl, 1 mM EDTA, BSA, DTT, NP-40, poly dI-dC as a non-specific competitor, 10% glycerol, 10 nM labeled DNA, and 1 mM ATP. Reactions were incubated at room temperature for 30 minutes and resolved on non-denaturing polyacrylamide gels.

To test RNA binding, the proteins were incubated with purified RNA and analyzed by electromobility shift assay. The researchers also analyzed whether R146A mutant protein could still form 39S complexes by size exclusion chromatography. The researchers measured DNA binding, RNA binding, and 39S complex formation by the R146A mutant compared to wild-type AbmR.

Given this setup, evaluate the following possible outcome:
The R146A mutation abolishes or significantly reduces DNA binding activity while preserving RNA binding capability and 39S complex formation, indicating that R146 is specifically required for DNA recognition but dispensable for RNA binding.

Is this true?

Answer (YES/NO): YES